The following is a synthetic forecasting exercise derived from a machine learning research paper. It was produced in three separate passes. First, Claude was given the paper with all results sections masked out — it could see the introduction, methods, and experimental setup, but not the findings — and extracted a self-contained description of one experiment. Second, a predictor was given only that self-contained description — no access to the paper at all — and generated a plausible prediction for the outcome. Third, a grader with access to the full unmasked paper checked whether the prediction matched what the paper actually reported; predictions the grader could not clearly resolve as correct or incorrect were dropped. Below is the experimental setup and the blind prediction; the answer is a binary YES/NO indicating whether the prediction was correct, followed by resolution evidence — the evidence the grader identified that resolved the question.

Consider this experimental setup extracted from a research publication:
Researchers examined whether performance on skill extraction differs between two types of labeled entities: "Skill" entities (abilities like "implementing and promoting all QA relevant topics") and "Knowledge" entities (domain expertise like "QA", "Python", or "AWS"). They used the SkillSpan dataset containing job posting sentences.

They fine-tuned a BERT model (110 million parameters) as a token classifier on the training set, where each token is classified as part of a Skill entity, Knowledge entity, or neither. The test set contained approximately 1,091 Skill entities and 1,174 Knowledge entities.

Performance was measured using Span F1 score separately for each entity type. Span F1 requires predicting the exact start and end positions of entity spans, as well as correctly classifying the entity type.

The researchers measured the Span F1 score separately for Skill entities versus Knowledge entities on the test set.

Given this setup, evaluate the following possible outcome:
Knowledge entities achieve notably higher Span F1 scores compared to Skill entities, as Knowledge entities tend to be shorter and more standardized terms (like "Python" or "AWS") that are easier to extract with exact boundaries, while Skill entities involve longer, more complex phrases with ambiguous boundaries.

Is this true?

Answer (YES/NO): YES